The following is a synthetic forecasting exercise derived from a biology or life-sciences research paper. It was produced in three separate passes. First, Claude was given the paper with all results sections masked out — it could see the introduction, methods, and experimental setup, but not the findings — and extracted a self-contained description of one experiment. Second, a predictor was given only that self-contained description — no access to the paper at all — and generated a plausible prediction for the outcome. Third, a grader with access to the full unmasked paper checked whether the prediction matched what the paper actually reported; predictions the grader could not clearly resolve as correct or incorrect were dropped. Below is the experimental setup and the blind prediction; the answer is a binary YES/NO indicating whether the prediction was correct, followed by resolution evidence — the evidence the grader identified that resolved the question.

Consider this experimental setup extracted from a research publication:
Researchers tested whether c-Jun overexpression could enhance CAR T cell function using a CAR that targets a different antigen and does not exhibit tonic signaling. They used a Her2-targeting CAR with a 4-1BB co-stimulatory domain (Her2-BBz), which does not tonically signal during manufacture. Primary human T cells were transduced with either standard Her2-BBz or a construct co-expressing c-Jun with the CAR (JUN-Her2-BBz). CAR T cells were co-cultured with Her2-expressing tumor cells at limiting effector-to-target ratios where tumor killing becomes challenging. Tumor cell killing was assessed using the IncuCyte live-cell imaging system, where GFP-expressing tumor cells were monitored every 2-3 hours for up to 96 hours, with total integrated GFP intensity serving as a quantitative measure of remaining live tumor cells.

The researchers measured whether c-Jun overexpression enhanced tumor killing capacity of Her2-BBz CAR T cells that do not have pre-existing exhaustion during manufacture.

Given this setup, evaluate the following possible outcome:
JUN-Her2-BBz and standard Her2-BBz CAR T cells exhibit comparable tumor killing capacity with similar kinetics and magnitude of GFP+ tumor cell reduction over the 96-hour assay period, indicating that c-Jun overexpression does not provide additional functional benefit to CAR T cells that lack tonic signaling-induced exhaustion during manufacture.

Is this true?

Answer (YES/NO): NO